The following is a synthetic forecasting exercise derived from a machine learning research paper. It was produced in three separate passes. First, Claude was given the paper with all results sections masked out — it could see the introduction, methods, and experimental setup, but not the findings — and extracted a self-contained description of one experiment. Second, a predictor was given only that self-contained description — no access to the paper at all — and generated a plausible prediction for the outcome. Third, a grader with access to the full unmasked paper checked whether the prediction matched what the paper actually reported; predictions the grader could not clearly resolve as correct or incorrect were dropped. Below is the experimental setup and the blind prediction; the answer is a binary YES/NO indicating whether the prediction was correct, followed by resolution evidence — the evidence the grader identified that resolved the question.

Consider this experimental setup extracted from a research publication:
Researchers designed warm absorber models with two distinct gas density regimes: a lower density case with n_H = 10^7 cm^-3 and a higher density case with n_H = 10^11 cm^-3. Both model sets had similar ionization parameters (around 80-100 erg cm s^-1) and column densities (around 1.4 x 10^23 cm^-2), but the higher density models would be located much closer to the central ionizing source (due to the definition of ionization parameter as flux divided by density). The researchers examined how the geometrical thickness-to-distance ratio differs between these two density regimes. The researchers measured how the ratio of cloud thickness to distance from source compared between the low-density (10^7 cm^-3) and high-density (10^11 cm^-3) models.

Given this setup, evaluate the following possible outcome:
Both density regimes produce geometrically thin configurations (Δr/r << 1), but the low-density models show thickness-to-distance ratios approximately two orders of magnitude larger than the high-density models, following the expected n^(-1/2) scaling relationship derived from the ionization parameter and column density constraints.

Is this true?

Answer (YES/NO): YES